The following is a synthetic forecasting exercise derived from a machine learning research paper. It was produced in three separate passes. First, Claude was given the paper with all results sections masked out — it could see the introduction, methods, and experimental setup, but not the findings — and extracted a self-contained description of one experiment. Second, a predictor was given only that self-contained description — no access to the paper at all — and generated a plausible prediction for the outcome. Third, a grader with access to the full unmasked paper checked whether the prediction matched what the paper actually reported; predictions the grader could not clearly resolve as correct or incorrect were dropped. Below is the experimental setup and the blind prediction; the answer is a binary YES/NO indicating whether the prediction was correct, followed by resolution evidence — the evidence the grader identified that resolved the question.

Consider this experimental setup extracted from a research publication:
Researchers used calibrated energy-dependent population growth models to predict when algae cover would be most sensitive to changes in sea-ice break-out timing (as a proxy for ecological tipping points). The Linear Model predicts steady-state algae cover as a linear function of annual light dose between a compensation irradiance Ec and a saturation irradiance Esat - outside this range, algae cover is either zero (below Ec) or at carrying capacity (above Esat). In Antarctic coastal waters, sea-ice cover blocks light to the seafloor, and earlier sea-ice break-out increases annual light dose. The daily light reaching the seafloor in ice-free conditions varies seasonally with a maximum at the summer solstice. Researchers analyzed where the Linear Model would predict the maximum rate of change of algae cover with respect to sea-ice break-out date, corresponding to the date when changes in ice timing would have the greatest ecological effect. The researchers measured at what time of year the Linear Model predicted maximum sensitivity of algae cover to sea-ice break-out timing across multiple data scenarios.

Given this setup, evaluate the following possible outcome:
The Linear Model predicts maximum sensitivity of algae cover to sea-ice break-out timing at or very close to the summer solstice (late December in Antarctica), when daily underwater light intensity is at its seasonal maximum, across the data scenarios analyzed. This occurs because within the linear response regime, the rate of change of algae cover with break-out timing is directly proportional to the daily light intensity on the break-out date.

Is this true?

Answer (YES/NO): NO